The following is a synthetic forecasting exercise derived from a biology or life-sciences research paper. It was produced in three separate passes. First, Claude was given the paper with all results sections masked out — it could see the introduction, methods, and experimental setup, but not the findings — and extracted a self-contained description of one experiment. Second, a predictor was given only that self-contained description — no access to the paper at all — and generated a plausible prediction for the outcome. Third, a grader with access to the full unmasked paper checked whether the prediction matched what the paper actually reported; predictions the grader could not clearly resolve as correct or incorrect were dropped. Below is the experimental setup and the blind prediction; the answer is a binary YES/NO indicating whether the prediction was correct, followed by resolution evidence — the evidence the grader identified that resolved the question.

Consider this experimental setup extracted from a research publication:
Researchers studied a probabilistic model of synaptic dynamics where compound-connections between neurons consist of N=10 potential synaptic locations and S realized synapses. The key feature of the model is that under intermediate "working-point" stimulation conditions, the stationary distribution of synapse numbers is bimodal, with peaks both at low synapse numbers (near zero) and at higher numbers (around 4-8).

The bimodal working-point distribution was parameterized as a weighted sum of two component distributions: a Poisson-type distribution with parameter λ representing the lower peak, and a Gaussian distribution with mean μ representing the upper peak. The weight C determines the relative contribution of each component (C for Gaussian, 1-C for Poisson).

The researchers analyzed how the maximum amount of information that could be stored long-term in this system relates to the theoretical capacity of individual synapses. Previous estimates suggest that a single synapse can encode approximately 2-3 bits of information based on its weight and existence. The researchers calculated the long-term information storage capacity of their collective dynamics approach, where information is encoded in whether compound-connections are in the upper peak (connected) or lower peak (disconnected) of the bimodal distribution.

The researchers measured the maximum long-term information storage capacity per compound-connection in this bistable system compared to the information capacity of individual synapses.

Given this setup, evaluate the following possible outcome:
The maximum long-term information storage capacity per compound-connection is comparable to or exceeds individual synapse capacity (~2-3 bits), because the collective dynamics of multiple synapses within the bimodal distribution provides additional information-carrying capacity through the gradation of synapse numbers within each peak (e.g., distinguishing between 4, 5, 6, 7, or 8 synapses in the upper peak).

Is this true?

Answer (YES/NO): NO